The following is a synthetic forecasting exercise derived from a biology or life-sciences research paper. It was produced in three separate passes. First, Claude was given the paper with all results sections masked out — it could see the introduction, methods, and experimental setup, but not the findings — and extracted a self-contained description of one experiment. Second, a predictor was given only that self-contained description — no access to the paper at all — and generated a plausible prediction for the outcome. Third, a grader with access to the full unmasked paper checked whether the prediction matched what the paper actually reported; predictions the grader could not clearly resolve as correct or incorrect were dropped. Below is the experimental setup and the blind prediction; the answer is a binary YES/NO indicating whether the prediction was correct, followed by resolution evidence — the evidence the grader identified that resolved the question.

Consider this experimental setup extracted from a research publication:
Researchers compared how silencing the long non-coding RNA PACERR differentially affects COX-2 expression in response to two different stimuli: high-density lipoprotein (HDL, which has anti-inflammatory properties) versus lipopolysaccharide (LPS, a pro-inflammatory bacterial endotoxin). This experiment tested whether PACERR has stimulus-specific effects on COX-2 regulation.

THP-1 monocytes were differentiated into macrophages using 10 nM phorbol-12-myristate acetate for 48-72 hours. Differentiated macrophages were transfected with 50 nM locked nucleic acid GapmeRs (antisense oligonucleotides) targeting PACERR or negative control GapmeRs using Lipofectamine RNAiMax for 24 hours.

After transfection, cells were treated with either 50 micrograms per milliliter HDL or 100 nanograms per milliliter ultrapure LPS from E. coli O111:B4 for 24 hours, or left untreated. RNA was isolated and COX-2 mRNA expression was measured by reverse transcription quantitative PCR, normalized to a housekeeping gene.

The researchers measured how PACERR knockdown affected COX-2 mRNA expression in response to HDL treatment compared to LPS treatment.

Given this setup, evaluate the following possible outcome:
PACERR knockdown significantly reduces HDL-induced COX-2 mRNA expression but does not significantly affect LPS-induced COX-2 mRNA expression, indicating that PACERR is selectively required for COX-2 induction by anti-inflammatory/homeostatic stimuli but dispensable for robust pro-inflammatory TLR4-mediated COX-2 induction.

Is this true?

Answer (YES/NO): NO